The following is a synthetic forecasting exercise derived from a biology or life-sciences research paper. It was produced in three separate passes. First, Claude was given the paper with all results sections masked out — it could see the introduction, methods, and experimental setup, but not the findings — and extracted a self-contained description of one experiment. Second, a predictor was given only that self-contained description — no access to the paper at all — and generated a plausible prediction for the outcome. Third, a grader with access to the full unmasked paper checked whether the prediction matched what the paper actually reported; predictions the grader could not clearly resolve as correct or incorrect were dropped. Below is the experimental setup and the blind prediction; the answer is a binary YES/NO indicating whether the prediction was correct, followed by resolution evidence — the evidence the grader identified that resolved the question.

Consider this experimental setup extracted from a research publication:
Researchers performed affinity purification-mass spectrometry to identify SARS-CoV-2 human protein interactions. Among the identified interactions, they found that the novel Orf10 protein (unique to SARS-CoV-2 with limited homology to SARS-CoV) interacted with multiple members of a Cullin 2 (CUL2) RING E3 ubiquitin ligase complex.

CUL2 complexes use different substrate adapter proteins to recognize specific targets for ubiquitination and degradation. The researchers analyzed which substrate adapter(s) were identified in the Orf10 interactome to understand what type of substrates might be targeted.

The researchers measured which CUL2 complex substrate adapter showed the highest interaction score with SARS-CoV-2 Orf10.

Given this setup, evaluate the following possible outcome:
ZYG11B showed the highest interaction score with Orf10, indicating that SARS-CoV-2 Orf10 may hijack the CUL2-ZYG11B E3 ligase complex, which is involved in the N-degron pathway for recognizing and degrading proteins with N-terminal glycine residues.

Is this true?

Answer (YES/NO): YES